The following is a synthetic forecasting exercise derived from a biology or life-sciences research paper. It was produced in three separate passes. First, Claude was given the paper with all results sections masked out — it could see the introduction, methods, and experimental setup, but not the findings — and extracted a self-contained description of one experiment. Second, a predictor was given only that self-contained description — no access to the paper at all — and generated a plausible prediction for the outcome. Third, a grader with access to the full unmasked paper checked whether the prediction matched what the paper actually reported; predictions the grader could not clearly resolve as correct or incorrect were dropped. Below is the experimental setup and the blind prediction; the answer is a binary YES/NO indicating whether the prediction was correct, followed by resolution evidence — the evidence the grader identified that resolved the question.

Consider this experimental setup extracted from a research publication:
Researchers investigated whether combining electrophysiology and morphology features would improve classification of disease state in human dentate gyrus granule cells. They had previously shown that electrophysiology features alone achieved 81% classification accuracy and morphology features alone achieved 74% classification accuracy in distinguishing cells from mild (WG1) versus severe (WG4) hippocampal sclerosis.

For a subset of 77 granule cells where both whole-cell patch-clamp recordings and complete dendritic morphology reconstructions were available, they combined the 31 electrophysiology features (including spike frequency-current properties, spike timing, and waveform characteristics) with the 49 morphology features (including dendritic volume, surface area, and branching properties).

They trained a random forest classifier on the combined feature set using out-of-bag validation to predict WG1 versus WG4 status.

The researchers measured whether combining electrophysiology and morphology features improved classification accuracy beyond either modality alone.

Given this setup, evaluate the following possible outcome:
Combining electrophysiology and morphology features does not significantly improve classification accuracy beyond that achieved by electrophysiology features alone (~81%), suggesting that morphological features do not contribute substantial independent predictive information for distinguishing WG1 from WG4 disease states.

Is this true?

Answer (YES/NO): YES